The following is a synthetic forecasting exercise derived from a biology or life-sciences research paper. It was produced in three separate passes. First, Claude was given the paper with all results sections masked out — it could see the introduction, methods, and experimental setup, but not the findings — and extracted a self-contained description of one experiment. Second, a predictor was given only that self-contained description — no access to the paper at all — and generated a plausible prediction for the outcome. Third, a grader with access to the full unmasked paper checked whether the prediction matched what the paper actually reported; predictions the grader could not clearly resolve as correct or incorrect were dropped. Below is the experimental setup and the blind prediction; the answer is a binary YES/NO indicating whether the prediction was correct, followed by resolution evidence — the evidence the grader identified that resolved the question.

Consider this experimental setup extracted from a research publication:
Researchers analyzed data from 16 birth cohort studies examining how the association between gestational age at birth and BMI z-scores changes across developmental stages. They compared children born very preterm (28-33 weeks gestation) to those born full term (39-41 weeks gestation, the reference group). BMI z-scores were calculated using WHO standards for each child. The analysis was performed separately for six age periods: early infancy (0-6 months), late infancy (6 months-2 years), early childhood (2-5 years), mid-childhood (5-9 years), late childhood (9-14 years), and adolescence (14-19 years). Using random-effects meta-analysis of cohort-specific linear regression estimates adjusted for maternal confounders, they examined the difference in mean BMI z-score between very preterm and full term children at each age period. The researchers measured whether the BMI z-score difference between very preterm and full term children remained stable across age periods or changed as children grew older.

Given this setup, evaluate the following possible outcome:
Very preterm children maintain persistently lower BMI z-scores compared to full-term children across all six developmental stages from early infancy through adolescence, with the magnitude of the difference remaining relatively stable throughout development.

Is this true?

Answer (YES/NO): NO